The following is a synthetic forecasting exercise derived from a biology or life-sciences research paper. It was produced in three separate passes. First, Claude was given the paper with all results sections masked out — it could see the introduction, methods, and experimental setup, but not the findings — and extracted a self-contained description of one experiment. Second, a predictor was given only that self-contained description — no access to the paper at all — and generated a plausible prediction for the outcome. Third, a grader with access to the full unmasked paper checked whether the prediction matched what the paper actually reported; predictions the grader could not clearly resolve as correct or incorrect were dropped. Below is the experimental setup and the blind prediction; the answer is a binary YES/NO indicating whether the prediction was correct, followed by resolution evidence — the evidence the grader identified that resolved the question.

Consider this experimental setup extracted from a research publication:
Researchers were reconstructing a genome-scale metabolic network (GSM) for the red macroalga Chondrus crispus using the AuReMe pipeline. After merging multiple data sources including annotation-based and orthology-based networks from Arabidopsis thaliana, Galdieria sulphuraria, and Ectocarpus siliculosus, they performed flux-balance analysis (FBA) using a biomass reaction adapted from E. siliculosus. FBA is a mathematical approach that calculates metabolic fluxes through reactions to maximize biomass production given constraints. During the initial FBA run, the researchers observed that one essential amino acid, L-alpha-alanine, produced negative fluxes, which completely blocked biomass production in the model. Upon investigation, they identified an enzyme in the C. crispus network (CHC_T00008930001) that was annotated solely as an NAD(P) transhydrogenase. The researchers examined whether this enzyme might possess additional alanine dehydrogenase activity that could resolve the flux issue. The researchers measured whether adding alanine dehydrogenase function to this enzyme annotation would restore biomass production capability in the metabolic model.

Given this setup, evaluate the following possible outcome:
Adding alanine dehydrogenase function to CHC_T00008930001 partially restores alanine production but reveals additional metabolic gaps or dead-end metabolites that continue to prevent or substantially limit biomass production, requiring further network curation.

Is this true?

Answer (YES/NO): NO